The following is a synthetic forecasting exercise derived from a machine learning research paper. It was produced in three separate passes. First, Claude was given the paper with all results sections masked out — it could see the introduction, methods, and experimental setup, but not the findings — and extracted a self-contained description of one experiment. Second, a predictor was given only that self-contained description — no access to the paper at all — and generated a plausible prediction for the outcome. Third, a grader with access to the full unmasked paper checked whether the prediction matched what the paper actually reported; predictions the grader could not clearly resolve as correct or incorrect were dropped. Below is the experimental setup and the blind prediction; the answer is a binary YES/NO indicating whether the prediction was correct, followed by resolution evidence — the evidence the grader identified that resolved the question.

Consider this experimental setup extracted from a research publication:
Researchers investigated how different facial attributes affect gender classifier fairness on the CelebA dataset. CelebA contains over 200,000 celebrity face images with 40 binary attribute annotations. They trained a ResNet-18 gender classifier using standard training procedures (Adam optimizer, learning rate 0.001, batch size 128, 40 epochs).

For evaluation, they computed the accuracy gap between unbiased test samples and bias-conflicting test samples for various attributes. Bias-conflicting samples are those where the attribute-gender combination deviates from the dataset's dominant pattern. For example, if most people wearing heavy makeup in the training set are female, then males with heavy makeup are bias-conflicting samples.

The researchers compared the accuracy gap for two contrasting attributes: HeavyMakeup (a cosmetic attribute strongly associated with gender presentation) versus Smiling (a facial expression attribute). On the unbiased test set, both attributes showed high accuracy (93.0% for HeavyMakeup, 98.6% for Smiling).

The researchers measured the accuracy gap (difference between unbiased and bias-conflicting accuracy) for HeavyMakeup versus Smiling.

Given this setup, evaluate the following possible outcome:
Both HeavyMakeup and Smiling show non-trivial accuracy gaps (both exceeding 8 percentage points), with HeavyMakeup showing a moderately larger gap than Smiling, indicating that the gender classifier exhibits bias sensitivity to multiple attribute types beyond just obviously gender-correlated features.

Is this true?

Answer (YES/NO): NO